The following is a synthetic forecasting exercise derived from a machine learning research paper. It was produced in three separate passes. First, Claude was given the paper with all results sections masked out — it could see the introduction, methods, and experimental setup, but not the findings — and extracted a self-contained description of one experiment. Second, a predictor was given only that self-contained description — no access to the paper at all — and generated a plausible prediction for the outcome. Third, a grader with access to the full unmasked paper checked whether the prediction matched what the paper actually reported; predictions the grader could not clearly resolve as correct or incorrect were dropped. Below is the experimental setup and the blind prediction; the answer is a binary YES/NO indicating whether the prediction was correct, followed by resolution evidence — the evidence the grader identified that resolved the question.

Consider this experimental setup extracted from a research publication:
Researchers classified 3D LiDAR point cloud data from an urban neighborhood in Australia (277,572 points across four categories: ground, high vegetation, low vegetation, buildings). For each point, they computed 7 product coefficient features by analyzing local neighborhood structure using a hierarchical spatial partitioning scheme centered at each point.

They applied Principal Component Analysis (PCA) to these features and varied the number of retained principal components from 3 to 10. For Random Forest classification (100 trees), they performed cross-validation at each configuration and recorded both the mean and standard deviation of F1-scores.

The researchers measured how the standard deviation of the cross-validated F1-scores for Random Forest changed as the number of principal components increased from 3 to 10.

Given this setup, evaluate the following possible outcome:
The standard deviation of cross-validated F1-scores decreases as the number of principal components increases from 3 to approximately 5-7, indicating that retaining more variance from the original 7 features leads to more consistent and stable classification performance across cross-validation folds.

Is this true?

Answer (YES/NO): NO